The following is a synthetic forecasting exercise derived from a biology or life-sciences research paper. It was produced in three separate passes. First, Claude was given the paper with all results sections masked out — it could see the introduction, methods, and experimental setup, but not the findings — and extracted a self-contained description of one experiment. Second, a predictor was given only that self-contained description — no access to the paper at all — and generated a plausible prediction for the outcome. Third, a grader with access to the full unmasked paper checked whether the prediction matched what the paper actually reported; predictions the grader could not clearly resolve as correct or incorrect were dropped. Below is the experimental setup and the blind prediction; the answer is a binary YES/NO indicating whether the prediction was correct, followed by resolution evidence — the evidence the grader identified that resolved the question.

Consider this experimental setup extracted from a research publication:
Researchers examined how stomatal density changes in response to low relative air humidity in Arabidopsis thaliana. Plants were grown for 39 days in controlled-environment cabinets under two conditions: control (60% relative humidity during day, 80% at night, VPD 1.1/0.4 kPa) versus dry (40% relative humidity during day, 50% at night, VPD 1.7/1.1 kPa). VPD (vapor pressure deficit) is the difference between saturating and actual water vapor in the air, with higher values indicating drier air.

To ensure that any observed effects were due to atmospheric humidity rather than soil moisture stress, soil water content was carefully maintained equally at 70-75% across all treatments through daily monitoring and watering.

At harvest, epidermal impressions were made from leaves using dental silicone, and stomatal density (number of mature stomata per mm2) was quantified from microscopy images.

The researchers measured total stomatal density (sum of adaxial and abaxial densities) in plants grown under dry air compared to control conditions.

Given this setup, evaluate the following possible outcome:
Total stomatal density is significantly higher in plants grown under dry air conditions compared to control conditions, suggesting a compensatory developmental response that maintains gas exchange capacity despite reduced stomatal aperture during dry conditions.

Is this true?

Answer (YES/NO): YES